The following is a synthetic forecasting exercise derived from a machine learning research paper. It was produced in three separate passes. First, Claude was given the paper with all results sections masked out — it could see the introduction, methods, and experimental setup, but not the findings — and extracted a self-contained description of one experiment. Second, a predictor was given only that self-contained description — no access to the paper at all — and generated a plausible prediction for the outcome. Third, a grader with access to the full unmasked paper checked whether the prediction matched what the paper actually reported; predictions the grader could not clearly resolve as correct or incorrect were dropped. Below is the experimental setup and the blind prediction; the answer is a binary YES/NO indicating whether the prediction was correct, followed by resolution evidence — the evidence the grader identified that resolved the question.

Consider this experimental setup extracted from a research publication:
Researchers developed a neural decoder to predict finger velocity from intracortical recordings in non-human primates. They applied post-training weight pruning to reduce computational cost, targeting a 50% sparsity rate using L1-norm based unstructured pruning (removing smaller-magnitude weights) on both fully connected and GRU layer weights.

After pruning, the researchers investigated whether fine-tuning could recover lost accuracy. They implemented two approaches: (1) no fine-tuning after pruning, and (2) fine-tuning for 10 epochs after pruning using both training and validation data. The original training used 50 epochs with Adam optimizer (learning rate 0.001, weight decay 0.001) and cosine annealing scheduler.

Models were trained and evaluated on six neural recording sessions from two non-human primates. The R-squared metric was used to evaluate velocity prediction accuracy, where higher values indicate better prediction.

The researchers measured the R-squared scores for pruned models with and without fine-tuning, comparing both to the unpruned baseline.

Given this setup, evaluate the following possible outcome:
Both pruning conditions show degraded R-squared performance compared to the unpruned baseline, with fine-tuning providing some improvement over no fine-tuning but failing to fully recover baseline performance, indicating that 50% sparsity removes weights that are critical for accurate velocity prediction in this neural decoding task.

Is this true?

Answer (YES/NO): NO